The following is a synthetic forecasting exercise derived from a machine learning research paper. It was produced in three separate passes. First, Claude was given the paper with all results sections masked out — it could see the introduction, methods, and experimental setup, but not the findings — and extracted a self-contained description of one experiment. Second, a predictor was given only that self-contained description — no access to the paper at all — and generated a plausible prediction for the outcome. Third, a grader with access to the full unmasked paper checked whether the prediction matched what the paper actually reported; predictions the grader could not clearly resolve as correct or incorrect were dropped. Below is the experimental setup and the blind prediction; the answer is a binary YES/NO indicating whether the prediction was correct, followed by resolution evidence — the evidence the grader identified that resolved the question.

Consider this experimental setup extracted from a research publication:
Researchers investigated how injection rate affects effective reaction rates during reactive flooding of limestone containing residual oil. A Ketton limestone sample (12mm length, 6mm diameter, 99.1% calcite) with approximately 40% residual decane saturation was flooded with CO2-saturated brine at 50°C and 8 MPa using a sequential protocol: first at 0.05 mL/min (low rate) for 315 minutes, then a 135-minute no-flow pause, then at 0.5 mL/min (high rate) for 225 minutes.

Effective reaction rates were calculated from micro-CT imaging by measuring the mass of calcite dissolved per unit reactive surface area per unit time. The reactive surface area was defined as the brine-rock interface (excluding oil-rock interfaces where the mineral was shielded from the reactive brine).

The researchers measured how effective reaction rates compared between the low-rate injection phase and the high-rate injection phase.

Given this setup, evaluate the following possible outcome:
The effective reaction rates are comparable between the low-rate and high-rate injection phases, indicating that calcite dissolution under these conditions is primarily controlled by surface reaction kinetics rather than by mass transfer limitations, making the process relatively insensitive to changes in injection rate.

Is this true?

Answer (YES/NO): NO